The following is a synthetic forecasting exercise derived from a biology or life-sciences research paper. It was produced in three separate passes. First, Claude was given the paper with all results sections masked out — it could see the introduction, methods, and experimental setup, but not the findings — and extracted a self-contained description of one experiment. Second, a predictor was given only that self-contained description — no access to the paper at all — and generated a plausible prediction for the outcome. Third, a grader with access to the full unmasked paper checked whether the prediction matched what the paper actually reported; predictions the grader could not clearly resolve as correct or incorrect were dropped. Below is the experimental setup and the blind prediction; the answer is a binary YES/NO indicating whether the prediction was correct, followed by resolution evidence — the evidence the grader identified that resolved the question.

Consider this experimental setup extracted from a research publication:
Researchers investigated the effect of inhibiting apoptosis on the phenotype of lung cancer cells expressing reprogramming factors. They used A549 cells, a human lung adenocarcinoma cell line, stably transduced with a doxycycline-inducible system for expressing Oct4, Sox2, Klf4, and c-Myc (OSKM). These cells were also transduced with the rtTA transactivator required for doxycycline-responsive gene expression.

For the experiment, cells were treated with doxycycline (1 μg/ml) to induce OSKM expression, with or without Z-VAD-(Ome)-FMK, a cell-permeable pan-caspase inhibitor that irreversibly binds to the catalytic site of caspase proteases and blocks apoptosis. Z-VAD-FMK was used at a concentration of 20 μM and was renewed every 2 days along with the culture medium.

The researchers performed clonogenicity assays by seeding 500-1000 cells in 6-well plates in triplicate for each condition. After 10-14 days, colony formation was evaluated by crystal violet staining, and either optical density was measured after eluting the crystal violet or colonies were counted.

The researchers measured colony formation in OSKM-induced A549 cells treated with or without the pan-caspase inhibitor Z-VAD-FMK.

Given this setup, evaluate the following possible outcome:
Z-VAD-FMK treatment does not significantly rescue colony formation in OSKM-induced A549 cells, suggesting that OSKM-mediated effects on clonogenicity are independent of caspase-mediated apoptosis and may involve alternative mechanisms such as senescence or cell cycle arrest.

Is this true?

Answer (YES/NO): NO